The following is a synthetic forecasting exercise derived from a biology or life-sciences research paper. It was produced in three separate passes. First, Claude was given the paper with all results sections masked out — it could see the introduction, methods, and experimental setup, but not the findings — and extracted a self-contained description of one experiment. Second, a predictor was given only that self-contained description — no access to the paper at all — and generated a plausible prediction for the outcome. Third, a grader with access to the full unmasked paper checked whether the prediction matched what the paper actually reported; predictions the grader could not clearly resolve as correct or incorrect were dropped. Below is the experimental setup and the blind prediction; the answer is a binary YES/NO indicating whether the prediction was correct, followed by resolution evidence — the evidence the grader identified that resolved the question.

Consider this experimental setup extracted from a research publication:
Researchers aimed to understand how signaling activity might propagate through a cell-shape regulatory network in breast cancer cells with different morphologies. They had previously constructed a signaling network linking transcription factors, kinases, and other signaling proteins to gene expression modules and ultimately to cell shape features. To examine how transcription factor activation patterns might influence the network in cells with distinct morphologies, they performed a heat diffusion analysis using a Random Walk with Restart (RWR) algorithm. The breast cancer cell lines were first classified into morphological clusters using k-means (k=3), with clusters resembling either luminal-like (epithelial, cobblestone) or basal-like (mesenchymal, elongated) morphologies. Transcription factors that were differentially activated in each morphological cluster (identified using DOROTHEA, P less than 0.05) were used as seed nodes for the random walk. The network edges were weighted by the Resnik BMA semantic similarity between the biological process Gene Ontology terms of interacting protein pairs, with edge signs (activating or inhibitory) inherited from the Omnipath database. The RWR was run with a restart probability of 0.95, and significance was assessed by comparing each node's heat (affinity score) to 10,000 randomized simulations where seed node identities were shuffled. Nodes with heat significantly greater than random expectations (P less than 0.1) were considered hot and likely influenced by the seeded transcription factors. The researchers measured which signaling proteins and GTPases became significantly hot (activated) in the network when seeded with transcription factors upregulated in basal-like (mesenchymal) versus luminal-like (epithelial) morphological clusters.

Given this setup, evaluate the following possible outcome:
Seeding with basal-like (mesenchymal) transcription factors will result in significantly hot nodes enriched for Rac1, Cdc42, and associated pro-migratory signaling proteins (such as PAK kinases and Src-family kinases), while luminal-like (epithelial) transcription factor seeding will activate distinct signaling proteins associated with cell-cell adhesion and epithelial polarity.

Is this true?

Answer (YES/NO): NO